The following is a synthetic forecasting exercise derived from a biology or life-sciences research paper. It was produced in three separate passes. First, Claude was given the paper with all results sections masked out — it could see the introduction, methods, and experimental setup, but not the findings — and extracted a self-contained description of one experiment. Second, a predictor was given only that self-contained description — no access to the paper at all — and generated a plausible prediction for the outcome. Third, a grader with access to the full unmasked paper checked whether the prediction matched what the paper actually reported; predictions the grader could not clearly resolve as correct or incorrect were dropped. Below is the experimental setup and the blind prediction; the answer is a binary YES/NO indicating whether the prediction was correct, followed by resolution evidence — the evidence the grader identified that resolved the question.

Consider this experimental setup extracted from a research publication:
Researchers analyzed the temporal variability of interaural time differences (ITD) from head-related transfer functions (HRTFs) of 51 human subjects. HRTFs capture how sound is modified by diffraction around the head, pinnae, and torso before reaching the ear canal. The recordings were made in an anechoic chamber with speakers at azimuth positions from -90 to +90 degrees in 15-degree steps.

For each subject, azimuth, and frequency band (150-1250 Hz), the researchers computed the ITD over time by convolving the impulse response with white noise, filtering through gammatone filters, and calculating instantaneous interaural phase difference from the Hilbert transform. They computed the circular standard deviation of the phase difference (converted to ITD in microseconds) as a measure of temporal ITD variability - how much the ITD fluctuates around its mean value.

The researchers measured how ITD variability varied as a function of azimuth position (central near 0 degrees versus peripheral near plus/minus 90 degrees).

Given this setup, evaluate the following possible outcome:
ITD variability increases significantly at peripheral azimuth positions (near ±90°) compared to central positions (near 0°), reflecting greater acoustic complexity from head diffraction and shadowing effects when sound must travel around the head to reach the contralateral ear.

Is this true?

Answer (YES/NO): YES